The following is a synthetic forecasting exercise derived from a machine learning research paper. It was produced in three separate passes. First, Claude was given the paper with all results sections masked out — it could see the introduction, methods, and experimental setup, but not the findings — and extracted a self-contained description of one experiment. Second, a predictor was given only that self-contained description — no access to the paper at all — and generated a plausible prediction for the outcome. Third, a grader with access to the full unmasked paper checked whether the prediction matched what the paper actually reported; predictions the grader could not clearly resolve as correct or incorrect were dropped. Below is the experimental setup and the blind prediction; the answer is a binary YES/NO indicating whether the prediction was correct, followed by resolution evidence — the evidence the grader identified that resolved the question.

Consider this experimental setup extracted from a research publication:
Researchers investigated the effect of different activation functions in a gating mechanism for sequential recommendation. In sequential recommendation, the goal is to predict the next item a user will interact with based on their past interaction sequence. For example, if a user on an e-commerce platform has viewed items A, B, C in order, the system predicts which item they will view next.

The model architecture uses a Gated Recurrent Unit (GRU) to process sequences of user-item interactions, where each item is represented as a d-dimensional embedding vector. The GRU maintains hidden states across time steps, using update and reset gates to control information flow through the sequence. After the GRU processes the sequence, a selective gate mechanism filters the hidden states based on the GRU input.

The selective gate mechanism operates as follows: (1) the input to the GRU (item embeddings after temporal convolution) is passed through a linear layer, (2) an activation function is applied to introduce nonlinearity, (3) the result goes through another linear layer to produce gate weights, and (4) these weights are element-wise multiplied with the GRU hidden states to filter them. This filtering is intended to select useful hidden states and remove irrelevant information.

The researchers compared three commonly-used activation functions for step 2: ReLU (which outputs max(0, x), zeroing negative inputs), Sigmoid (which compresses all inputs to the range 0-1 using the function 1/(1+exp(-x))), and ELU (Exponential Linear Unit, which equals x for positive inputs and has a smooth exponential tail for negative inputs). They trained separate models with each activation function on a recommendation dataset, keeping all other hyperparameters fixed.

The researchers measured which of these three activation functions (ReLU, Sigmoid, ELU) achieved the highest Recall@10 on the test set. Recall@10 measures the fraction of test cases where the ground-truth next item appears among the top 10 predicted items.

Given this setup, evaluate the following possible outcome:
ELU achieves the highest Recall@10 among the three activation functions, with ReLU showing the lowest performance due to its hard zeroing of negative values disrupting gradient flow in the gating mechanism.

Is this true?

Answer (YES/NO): NO